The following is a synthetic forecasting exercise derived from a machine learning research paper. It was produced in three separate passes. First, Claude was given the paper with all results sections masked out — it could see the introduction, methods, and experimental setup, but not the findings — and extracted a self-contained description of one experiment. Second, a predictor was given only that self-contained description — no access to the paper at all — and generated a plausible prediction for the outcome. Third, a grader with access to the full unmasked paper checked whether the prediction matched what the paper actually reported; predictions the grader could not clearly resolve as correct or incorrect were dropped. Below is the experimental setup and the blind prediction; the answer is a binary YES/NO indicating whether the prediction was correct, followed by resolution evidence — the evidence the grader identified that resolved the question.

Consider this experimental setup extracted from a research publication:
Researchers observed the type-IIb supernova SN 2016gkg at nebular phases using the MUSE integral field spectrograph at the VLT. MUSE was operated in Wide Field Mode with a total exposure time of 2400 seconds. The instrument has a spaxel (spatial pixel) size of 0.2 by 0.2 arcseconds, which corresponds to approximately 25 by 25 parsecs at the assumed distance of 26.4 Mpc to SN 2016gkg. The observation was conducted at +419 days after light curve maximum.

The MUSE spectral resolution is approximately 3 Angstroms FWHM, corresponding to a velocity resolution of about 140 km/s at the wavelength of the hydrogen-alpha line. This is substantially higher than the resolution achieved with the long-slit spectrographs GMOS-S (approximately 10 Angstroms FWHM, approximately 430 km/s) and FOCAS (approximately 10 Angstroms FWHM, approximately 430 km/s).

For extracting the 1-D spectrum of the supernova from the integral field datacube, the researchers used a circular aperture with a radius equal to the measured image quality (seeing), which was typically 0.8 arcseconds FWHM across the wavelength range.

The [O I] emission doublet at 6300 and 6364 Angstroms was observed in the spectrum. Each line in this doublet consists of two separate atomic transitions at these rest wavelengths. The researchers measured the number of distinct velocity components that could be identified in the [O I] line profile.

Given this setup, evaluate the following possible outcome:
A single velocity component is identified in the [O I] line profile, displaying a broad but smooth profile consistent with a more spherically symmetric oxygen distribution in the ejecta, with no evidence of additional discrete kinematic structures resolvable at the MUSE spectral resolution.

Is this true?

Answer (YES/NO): NO